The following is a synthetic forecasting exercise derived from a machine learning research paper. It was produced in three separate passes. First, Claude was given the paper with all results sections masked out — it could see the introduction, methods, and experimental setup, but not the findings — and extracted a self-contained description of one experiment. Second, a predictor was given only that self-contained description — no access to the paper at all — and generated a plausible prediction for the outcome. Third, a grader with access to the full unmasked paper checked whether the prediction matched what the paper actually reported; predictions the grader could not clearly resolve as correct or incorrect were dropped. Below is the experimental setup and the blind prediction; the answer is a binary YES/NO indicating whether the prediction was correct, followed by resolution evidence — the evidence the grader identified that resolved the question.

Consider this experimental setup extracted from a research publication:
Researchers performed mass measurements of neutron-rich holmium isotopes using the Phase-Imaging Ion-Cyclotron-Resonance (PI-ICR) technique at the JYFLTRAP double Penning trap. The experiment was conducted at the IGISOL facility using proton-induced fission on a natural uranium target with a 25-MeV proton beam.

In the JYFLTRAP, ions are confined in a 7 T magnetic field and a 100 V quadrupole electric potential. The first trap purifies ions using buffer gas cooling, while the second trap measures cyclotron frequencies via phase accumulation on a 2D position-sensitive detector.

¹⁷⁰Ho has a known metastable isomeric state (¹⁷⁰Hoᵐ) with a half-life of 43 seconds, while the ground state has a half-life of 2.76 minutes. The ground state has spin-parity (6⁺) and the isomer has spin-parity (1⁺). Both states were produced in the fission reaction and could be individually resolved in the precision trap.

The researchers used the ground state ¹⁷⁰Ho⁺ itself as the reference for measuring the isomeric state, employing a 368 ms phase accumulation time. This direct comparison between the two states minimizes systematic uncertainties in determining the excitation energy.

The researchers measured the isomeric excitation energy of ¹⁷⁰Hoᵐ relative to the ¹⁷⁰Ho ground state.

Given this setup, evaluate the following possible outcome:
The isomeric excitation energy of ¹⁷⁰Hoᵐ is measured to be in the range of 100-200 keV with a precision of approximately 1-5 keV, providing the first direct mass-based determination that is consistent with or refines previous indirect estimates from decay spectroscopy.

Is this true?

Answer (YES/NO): NO